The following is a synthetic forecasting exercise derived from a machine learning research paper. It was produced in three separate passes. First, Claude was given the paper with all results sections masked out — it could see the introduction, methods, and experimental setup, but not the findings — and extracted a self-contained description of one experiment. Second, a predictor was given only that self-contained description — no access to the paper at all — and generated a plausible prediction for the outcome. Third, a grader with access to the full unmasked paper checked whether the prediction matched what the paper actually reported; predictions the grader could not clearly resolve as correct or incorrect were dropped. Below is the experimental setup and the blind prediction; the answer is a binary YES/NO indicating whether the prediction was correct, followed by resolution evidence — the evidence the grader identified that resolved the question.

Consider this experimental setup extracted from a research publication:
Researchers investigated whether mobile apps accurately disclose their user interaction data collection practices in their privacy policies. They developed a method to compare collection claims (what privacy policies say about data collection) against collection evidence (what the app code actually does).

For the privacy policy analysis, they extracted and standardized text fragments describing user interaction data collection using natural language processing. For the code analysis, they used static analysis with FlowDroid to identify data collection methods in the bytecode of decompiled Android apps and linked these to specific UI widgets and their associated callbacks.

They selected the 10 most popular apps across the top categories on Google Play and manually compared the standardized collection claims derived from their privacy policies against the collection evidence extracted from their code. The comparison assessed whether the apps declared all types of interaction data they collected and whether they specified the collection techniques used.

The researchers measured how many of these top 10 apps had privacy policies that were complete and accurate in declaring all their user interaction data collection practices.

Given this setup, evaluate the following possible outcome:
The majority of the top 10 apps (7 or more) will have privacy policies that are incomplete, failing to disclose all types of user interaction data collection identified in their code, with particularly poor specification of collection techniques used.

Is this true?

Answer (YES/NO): YES